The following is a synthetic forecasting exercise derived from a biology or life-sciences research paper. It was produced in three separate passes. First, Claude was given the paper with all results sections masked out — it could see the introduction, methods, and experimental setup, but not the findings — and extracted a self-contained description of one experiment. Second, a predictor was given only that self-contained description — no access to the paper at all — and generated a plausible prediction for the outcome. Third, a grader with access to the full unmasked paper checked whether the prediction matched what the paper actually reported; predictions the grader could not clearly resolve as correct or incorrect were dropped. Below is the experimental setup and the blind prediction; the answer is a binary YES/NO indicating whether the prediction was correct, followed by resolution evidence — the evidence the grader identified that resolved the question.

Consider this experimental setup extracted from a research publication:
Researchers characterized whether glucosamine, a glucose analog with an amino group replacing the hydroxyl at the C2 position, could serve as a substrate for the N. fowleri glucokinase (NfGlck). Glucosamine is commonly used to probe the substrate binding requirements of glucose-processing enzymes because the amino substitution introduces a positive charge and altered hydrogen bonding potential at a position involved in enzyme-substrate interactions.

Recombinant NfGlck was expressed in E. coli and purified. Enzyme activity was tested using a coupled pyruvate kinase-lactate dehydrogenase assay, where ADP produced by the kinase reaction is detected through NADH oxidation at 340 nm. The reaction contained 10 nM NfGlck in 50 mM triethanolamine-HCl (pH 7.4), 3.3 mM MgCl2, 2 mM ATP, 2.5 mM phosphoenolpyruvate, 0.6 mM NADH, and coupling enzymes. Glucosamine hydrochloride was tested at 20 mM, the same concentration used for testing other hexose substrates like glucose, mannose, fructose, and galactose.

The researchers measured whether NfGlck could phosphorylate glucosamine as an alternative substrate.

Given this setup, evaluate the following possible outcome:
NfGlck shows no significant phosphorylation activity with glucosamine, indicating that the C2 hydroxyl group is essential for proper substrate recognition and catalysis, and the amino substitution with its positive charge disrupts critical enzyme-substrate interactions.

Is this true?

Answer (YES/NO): NO